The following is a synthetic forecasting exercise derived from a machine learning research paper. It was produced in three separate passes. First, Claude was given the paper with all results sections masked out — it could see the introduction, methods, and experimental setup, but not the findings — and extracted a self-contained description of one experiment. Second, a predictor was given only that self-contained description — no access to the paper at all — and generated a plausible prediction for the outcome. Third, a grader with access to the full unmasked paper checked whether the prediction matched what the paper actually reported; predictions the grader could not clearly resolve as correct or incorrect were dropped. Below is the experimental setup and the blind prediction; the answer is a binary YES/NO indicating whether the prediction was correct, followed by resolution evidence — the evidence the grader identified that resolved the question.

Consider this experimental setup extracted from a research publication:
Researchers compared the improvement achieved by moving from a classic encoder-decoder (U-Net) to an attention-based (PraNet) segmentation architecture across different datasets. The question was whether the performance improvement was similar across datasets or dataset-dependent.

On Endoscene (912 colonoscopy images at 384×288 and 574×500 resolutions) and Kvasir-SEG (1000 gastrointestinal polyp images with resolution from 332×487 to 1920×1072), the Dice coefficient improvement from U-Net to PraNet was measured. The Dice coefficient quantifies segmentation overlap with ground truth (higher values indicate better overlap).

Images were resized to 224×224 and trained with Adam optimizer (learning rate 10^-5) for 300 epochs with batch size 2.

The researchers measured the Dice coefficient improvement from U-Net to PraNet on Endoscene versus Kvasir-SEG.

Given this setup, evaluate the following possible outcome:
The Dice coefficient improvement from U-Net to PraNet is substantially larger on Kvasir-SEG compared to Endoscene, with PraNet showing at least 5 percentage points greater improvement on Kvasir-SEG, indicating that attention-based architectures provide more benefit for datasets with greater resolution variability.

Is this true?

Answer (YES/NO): NO